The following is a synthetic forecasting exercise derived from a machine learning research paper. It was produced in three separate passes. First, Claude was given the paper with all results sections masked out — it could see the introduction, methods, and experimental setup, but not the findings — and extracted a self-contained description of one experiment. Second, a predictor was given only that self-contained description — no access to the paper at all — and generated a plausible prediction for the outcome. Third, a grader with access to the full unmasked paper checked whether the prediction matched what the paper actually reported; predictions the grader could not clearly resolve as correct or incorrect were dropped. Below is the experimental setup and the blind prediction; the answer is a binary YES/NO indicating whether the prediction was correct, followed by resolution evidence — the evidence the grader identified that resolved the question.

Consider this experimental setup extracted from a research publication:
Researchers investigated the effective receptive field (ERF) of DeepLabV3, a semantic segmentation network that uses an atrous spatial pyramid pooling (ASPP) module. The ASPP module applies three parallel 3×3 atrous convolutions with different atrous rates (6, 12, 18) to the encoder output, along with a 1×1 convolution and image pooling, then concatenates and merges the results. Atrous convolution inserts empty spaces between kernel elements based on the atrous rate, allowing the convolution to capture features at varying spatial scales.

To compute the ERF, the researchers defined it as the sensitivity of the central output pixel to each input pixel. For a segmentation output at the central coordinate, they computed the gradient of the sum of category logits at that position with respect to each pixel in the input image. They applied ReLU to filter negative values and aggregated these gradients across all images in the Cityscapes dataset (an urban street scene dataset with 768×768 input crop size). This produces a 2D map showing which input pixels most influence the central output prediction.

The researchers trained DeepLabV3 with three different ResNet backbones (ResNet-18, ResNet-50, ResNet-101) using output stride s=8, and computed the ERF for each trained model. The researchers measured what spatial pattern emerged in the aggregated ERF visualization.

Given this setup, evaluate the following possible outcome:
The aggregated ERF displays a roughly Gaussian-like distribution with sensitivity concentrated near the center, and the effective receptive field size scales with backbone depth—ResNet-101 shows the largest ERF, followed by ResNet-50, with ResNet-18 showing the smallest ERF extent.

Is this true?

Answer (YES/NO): NO